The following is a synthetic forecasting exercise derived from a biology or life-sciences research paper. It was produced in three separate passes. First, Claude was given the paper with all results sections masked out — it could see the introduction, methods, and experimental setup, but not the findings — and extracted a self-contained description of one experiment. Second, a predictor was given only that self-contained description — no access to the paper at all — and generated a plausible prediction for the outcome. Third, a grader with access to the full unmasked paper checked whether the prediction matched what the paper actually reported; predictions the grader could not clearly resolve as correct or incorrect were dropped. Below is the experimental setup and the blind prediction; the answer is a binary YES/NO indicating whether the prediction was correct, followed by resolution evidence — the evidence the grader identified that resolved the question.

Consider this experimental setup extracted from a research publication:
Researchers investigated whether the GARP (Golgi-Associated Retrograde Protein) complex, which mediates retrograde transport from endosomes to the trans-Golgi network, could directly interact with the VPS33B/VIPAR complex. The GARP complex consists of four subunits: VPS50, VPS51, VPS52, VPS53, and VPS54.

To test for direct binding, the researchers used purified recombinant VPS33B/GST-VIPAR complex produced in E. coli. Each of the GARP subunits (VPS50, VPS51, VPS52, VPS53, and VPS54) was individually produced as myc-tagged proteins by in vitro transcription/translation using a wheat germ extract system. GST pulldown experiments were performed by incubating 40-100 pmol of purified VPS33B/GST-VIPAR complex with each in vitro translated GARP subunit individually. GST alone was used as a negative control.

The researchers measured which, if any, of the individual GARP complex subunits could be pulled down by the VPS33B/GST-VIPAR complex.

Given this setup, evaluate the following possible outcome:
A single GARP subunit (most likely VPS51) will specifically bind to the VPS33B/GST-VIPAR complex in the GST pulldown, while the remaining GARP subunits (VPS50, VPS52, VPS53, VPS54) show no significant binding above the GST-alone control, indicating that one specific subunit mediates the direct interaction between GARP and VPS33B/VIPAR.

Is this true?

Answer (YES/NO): NO